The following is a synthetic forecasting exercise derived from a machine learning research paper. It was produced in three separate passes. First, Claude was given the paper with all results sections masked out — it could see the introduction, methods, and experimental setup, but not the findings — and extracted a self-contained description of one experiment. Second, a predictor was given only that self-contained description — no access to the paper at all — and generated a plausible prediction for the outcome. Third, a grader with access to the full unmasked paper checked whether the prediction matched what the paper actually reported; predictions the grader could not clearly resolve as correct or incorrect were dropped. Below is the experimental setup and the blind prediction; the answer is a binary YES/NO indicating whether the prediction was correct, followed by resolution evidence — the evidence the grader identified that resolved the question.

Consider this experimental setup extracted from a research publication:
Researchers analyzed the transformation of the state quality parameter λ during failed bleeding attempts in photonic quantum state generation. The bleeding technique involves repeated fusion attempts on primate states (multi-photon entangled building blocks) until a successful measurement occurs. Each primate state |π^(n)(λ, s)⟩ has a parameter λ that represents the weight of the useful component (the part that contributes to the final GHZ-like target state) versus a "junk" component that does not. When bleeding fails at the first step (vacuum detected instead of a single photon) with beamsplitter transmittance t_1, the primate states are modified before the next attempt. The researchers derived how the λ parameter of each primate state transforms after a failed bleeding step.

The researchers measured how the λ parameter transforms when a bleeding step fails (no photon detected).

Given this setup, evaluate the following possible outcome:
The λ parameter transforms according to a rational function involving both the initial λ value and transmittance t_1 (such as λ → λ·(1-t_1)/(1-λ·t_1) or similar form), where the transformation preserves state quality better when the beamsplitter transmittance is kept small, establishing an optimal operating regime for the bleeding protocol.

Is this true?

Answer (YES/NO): NO